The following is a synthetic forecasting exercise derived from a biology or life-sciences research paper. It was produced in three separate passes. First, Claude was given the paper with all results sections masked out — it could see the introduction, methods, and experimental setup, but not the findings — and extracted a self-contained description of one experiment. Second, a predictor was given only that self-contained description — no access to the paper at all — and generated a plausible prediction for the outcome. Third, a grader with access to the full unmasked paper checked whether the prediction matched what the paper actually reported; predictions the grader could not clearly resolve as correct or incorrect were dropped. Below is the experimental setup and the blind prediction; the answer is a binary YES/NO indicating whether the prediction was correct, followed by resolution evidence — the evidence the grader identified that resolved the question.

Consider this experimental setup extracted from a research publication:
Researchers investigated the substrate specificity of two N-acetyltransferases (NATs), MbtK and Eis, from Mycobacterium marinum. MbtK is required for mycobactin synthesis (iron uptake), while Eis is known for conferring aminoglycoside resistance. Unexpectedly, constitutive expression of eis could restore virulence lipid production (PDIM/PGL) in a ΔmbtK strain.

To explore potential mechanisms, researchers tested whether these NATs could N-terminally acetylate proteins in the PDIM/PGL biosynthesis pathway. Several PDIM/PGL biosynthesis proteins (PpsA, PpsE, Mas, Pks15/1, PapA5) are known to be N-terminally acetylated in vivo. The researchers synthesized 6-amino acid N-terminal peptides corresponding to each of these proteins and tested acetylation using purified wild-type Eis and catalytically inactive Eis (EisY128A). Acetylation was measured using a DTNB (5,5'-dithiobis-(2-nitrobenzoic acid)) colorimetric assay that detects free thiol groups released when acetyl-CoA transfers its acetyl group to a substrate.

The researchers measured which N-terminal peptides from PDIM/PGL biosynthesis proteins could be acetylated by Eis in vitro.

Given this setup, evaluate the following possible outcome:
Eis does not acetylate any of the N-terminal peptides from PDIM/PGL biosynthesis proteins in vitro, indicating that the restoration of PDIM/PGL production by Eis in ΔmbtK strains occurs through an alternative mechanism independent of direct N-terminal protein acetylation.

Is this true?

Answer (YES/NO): NO